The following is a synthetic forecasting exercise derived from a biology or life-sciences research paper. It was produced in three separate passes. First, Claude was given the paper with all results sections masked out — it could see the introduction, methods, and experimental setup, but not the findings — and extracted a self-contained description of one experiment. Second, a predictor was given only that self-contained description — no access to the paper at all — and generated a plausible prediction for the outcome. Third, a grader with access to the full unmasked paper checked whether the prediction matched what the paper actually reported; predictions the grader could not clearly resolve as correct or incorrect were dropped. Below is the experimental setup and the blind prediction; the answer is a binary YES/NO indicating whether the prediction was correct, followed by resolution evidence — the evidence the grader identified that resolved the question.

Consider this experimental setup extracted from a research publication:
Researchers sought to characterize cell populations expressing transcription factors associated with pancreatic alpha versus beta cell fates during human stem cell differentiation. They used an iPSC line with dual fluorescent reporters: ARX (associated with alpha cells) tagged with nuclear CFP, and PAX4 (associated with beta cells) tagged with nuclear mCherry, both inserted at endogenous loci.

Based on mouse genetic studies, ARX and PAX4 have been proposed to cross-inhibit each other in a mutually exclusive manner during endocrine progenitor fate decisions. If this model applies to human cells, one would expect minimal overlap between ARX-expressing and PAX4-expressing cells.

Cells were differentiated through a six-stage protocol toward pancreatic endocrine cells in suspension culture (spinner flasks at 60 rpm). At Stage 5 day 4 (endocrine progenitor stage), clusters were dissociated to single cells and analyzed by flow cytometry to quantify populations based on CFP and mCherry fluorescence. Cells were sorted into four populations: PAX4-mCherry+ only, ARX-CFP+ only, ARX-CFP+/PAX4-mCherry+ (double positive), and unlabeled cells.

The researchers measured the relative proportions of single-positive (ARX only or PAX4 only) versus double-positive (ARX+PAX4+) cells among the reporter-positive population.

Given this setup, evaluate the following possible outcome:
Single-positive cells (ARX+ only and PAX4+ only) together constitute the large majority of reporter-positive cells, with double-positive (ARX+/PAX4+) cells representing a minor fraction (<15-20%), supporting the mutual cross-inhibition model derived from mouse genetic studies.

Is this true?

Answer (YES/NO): NO